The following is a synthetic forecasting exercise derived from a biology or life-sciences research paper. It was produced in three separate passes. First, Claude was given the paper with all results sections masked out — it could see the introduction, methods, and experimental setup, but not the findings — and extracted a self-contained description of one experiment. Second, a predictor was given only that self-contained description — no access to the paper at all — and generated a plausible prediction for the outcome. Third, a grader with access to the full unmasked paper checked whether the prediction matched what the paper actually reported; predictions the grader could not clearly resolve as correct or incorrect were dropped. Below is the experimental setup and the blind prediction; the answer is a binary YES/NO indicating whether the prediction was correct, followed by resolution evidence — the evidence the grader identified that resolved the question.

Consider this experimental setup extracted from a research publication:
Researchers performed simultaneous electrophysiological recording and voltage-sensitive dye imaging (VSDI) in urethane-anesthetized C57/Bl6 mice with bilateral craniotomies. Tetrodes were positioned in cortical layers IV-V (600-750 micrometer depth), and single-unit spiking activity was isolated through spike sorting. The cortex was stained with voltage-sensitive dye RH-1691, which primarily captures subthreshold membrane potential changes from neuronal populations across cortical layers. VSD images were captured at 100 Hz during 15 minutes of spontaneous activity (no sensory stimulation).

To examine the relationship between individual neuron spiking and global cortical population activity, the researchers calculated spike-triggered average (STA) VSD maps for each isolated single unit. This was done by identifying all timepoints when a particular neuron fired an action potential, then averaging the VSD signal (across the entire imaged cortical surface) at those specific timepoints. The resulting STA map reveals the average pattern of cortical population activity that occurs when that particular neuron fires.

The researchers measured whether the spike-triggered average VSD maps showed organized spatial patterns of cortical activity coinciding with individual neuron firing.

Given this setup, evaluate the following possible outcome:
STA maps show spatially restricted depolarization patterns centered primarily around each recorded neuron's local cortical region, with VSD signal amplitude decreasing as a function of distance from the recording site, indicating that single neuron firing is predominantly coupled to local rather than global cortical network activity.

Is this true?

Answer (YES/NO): NO